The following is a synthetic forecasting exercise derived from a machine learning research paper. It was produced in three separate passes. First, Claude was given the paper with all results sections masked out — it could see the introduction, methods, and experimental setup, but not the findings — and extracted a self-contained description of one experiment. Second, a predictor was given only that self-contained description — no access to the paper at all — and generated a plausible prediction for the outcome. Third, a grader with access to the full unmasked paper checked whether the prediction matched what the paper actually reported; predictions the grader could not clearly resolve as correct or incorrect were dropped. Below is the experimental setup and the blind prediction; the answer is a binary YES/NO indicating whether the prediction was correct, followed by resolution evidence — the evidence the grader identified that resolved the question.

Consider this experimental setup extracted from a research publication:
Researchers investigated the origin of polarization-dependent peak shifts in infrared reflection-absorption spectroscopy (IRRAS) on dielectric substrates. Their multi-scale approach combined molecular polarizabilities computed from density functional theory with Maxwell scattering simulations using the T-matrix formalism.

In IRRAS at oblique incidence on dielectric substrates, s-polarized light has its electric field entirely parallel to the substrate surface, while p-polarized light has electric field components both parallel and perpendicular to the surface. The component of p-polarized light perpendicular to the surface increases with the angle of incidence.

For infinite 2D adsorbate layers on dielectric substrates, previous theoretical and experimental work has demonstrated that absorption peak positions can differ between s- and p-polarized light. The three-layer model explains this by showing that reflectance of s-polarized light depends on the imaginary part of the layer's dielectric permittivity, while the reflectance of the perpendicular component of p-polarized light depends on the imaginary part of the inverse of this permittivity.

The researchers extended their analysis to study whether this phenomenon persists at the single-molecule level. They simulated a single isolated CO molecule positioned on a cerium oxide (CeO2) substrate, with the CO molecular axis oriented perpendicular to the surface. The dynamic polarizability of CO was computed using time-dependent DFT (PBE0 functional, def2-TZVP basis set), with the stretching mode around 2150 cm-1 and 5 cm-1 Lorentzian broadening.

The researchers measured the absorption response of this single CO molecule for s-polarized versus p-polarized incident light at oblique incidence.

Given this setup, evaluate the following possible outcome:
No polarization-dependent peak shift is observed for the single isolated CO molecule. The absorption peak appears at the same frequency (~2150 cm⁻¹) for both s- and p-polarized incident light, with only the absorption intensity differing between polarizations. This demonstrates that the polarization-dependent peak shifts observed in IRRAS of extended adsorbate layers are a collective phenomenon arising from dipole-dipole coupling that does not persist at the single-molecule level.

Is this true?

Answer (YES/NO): YES